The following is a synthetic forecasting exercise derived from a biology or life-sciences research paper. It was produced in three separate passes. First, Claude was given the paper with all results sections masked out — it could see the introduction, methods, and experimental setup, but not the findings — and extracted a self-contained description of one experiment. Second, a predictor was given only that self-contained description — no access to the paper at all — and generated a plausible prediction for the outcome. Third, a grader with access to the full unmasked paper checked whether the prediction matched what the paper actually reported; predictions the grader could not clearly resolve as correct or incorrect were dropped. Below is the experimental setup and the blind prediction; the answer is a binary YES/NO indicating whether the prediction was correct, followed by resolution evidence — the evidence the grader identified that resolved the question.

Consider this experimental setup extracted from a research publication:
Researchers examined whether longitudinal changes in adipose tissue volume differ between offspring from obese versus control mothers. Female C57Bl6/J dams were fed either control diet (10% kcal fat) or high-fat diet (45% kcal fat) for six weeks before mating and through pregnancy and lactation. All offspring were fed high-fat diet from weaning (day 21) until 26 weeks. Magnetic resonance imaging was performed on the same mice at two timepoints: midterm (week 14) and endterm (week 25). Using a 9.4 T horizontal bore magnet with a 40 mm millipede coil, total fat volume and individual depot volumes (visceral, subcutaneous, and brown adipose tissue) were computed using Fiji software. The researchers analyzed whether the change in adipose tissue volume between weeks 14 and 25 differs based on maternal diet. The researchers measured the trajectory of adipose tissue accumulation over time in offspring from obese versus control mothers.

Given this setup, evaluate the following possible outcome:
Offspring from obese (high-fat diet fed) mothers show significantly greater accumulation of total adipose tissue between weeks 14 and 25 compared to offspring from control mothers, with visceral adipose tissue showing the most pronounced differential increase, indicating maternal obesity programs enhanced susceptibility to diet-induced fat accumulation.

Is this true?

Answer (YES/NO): NO